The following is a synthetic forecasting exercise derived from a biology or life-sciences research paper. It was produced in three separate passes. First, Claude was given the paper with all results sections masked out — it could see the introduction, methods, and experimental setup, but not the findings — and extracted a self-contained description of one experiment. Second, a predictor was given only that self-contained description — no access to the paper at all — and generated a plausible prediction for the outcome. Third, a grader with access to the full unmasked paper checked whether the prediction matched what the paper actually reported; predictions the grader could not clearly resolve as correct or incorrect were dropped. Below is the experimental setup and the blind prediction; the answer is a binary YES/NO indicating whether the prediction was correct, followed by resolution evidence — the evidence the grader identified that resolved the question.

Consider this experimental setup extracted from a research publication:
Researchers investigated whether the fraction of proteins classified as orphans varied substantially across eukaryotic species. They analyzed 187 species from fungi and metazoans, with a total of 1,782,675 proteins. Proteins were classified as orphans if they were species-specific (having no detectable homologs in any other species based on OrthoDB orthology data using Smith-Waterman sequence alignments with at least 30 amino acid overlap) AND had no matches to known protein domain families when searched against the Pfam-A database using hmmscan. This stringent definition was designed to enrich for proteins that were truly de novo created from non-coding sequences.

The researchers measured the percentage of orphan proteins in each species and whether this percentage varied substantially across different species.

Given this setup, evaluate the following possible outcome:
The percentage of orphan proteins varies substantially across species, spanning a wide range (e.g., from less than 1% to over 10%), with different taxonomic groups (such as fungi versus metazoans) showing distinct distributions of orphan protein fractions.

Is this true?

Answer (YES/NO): NO